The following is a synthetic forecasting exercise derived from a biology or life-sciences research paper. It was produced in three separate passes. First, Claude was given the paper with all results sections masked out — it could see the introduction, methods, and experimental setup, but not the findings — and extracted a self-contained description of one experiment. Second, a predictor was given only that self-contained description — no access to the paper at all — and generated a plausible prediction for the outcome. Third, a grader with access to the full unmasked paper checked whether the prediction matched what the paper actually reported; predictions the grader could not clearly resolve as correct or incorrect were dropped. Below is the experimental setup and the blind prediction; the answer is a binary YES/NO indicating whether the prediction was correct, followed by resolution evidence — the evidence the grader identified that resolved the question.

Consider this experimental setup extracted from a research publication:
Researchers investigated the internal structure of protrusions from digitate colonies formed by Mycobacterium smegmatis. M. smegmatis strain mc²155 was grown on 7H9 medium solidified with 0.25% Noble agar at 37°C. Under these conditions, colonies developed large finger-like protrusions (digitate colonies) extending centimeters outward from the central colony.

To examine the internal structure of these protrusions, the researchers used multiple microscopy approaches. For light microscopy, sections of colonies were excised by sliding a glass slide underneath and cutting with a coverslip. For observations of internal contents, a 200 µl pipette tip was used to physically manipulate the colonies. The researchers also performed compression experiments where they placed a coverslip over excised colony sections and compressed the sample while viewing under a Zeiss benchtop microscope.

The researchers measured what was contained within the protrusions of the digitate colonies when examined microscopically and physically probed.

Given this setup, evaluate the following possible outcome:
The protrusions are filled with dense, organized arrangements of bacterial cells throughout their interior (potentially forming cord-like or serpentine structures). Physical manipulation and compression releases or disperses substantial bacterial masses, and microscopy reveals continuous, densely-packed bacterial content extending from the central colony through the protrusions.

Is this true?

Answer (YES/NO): NO